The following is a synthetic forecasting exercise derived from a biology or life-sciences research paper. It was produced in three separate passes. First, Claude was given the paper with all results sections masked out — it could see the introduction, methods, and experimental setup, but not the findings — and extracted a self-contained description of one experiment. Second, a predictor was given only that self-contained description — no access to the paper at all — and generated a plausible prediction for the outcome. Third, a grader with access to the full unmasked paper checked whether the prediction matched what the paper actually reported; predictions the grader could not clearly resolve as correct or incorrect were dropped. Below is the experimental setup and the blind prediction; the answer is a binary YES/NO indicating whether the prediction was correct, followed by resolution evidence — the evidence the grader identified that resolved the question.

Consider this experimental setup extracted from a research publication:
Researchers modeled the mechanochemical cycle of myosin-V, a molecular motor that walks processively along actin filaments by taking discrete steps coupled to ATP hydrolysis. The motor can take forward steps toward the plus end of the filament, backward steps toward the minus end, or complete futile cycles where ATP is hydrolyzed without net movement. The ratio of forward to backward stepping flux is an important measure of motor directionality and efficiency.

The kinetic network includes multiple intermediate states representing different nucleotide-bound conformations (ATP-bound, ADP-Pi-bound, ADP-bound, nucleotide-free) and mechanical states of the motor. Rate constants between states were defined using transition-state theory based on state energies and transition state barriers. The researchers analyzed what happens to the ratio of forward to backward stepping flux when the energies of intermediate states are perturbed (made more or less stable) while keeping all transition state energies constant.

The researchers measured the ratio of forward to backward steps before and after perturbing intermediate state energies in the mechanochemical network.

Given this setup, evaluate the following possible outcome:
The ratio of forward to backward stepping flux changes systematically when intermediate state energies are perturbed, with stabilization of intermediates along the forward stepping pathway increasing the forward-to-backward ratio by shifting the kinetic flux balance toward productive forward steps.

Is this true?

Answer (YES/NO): NO